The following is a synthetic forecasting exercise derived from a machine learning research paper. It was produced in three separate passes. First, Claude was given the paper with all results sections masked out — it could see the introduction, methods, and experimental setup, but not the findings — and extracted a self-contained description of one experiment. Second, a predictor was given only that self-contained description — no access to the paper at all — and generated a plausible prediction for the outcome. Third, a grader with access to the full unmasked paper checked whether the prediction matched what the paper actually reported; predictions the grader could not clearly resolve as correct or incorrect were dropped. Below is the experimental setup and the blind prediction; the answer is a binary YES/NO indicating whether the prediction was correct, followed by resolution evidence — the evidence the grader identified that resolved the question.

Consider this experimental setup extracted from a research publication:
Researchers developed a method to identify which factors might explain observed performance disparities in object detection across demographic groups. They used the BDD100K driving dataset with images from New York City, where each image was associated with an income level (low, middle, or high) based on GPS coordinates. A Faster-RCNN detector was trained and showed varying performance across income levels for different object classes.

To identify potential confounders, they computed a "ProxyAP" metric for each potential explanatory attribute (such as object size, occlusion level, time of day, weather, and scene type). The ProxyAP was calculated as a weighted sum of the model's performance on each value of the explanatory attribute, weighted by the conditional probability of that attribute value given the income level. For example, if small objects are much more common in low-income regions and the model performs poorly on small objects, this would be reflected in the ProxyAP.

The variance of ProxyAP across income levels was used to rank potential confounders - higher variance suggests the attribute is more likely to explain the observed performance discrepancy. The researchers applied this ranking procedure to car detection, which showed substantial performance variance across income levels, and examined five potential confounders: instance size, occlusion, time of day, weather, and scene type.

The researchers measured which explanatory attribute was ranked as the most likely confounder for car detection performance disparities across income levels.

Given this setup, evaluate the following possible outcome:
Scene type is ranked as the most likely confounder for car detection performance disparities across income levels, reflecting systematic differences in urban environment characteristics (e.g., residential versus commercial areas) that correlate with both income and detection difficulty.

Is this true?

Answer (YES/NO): NO